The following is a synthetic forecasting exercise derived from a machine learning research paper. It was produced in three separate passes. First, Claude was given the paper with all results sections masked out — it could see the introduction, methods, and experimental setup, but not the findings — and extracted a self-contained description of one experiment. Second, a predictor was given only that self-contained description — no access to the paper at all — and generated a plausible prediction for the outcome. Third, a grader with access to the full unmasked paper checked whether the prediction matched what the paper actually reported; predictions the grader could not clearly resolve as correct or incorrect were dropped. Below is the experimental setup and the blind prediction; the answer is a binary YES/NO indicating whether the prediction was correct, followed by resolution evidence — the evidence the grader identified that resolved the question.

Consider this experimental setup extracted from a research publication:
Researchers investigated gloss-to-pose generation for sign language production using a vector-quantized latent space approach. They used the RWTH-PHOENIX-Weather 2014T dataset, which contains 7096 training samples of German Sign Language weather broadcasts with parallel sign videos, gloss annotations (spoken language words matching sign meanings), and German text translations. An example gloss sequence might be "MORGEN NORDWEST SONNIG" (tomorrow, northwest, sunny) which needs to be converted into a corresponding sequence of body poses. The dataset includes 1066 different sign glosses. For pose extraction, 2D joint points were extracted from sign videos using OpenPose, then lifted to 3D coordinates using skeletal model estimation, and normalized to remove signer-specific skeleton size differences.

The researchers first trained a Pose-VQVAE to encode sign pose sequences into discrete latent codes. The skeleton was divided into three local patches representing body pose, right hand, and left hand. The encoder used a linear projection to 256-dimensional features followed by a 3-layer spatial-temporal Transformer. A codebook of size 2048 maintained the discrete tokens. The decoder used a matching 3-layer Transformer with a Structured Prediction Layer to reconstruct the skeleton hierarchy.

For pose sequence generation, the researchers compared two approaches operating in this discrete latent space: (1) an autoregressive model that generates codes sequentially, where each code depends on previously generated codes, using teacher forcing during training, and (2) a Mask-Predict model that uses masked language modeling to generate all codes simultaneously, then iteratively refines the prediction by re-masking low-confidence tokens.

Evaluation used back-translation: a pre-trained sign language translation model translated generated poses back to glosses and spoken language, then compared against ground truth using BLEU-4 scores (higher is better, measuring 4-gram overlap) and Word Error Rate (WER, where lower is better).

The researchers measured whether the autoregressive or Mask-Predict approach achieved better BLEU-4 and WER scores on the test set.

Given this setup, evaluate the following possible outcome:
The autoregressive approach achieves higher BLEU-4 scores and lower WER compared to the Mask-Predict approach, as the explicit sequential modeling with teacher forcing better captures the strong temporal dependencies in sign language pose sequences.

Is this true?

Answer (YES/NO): NO